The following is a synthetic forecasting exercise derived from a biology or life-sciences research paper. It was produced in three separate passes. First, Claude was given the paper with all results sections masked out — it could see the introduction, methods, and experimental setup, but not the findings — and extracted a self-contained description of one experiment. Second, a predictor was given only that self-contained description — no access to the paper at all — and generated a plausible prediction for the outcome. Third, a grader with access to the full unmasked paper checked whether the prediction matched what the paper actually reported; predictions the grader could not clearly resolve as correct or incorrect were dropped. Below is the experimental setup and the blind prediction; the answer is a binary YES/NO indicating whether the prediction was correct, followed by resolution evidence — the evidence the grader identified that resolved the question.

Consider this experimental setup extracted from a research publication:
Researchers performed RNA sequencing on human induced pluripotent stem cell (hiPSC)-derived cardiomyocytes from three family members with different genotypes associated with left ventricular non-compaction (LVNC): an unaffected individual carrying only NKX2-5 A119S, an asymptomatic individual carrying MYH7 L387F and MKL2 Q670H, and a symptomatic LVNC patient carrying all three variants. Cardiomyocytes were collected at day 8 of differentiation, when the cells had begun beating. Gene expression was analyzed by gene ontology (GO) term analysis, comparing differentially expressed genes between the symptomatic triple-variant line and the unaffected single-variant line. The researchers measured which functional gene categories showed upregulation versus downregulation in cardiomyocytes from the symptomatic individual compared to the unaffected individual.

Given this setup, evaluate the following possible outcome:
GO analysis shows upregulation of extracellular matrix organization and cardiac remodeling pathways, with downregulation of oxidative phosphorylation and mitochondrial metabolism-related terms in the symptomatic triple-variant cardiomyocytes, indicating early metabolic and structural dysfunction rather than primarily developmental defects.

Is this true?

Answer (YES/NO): NO